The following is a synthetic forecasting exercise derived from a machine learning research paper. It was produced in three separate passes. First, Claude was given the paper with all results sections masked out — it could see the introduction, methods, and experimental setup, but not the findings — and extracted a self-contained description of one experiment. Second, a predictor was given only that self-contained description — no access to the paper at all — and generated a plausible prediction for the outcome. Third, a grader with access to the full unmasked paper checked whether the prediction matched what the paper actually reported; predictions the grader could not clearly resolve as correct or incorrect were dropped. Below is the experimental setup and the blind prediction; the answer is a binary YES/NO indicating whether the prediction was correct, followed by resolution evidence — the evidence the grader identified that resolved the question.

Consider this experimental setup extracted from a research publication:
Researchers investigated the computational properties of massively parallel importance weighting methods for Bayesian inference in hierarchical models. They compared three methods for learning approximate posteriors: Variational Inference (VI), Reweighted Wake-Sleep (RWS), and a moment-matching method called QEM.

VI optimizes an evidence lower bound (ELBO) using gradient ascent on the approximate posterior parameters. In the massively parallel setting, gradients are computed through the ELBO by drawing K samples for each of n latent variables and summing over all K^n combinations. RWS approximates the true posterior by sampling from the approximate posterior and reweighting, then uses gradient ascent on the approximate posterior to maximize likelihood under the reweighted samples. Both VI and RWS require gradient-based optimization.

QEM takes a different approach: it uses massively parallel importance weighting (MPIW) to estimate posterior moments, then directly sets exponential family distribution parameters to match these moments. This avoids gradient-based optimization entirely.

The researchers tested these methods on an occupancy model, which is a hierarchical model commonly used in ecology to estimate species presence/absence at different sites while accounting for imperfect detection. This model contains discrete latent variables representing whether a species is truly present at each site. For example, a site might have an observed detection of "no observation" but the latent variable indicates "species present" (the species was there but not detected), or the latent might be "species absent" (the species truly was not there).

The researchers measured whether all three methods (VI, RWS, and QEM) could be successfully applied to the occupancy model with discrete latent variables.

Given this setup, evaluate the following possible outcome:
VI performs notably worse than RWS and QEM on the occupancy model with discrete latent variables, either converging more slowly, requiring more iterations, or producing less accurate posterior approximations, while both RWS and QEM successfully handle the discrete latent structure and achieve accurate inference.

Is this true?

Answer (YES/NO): NO